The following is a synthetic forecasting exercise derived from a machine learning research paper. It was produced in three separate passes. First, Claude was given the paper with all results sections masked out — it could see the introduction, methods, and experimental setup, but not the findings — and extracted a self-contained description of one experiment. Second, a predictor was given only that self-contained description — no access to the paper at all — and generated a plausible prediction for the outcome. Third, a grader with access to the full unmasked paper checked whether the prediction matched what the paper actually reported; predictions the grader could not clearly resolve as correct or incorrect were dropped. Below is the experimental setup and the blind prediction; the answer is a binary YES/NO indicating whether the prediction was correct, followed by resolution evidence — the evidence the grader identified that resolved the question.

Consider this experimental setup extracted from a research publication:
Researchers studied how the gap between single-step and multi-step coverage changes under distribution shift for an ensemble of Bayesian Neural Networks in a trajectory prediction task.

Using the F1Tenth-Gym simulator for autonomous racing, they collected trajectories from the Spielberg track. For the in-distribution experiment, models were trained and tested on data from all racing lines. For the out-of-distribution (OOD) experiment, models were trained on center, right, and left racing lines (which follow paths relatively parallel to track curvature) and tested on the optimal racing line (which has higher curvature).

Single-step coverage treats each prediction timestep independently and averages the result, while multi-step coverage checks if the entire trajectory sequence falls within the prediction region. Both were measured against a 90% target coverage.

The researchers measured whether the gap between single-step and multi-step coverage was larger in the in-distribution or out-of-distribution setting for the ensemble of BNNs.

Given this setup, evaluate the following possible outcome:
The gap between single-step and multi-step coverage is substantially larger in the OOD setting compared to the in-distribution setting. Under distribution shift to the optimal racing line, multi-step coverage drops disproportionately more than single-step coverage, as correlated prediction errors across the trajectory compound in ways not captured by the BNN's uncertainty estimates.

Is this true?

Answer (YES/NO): YES